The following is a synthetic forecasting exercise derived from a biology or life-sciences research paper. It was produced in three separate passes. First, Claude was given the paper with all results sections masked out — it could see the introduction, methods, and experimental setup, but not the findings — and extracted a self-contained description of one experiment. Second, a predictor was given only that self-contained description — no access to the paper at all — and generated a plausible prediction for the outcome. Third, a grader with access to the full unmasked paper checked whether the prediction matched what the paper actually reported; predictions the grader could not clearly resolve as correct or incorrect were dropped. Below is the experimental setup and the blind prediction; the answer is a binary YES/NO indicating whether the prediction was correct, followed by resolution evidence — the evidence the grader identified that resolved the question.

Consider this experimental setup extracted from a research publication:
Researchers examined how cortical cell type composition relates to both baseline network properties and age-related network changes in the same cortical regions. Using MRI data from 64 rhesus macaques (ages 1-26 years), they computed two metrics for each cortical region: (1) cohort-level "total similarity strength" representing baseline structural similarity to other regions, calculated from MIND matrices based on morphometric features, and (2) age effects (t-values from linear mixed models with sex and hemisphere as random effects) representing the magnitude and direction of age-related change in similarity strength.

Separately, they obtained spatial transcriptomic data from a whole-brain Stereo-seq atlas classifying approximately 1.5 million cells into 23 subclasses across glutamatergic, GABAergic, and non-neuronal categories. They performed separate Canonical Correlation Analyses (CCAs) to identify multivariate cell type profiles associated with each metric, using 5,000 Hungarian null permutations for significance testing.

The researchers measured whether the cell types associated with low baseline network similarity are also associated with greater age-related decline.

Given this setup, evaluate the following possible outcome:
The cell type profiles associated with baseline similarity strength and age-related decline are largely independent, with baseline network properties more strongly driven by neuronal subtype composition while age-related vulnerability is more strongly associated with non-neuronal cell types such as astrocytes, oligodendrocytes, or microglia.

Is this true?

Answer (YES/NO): NO